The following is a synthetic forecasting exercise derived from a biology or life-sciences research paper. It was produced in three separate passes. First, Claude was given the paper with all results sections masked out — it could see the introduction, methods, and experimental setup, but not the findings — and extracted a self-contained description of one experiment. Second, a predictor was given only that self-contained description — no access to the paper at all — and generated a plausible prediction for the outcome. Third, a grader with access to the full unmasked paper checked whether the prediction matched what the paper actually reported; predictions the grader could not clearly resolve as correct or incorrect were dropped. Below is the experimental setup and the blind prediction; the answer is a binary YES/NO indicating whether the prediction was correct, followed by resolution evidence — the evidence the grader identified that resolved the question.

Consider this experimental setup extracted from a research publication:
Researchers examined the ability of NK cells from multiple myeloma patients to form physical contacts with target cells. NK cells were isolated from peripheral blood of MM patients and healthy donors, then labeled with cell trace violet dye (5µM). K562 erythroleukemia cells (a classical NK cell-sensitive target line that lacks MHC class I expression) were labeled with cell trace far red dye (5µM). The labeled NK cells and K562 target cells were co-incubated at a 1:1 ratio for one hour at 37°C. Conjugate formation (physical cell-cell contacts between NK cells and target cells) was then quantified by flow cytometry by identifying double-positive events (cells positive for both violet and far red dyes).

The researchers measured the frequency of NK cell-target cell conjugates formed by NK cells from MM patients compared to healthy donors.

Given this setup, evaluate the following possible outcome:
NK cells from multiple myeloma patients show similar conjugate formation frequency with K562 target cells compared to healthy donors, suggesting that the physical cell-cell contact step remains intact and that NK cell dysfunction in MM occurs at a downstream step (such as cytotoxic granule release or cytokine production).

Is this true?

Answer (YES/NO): NO